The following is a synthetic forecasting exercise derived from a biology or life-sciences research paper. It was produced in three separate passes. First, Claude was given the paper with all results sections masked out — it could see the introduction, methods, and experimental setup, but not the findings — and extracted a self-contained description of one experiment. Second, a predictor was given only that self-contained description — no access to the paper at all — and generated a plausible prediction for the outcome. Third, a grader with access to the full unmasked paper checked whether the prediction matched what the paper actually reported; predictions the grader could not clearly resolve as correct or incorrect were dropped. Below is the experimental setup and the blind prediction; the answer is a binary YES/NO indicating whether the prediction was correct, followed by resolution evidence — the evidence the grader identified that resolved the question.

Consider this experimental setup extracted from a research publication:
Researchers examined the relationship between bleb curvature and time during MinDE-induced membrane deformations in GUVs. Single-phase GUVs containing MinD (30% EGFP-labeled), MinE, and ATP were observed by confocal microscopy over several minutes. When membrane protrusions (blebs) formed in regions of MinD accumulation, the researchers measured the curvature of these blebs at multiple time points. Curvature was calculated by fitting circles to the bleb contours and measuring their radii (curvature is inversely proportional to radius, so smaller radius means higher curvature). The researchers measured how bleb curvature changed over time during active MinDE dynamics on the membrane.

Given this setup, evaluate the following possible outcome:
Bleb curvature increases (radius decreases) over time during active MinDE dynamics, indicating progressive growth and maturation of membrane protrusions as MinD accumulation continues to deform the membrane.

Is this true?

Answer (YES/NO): YES